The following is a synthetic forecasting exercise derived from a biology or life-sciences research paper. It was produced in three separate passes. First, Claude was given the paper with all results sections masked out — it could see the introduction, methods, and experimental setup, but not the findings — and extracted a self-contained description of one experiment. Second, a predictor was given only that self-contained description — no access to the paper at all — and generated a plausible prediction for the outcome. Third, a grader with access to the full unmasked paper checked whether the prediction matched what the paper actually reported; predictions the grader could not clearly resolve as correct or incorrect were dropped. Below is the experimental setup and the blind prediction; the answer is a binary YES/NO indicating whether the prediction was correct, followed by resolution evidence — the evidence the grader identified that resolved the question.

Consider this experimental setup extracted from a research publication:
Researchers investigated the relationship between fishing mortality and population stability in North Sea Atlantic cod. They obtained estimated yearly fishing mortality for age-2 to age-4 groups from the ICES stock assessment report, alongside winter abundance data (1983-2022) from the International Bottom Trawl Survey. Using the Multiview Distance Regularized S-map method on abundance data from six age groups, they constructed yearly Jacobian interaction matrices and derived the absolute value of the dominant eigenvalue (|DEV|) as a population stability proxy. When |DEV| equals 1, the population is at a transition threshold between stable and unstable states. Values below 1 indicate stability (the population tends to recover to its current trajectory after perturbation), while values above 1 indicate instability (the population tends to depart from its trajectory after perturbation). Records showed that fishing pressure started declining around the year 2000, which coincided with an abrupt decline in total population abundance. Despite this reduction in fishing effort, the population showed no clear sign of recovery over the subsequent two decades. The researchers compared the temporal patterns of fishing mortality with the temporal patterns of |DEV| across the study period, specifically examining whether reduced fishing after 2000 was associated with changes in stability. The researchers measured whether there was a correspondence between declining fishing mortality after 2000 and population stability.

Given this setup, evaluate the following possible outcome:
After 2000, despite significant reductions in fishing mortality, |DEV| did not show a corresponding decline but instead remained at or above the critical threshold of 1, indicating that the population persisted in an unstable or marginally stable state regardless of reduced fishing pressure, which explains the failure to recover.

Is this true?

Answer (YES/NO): NO